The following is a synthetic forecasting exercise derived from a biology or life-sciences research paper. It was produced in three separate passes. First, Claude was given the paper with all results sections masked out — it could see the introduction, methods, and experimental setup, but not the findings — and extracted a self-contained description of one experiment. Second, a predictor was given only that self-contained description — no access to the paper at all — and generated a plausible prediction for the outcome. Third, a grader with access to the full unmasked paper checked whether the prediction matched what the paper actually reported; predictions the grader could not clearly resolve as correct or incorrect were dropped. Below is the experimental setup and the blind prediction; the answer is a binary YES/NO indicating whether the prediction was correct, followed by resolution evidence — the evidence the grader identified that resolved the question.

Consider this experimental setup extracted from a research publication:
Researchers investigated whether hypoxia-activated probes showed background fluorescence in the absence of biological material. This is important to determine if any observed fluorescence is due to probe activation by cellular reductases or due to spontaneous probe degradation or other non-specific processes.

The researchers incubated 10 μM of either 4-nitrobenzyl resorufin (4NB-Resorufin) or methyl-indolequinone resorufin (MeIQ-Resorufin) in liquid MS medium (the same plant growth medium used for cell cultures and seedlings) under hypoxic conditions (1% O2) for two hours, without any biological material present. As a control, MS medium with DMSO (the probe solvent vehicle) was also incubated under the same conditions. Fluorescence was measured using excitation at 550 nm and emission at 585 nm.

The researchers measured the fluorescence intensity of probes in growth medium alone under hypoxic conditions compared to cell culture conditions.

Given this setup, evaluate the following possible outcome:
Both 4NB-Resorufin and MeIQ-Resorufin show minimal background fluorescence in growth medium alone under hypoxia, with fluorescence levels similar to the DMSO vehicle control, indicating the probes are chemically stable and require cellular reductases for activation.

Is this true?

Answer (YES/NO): YES